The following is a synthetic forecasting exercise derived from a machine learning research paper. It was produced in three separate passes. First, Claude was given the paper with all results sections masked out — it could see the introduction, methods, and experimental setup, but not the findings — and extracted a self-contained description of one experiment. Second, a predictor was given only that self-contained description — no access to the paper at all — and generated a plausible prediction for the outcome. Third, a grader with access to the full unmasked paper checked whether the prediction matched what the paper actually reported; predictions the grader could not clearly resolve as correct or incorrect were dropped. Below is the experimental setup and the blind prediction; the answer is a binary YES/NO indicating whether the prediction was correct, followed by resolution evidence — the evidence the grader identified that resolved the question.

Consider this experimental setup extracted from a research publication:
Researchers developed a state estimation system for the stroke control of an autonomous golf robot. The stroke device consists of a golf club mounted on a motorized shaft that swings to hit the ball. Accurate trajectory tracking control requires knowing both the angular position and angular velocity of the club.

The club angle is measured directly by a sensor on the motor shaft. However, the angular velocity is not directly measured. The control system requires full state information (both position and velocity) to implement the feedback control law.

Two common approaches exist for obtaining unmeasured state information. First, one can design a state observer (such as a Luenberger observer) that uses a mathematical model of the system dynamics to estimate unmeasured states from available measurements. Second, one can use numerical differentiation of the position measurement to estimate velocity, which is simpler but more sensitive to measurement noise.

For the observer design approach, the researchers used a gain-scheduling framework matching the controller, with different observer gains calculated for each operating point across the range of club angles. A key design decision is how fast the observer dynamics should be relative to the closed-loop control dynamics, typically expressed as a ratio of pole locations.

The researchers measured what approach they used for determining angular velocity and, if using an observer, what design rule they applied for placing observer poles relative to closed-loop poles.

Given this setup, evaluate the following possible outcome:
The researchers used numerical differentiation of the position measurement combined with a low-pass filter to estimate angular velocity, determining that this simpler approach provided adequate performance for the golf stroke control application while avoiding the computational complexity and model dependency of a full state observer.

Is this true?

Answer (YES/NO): NO